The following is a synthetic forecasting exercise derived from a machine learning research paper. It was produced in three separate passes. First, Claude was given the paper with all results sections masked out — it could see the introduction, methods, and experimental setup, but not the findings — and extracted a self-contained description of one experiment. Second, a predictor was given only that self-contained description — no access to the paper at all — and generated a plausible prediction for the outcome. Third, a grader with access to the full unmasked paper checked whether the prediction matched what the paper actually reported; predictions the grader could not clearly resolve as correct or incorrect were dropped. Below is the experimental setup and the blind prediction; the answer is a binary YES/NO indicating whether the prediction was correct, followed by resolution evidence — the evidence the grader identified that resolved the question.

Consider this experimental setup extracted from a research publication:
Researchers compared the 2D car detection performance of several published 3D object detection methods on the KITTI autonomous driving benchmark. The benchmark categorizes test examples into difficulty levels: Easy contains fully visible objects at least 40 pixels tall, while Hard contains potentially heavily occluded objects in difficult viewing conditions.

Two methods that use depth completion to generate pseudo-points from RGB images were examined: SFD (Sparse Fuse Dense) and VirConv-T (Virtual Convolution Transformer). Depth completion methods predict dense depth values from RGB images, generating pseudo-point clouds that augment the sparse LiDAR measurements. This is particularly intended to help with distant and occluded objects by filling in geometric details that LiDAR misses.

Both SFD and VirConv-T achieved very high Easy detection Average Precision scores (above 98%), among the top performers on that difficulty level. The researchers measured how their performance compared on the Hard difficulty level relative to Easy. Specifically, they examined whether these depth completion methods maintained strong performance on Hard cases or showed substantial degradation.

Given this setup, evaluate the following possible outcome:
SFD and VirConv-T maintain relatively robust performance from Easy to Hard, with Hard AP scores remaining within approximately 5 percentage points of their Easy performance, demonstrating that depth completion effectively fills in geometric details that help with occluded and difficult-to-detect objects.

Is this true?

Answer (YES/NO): NO